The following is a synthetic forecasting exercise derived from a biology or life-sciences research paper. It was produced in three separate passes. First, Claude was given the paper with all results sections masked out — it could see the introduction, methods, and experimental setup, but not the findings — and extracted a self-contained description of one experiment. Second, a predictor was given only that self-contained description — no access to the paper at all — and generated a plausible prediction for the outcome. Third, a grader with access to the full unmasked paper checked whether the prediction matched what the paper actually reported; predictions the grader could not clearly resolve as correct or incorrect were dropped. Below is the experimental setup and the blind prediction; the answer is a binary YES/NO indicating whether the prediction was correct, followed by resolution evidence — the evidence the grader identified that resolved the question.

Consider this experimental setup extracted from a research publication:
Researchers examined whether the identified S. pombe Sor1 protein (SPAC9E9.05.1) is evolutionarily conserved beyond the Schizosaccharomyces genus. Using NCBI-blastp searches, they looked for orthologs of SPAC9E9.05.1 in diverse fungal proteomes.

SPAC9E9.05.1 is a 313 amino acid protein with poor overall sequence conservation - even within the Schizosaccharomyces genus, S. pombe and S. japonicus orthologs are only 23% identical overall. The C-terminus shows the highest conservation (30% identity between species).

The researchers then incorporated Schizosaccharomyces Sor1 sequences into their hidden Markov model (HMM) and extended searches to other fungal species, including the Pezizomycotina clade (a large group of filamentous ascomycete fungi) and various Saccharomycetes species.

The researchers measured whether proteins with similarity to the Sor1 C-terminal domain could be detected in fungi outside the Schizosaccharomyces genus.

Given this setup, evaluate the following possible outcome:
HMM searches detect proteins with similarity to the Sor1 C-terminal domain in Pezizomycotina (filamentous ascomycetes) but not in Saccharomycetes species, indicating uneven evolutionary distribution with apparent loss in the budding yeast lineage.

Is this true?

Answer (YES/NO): NO